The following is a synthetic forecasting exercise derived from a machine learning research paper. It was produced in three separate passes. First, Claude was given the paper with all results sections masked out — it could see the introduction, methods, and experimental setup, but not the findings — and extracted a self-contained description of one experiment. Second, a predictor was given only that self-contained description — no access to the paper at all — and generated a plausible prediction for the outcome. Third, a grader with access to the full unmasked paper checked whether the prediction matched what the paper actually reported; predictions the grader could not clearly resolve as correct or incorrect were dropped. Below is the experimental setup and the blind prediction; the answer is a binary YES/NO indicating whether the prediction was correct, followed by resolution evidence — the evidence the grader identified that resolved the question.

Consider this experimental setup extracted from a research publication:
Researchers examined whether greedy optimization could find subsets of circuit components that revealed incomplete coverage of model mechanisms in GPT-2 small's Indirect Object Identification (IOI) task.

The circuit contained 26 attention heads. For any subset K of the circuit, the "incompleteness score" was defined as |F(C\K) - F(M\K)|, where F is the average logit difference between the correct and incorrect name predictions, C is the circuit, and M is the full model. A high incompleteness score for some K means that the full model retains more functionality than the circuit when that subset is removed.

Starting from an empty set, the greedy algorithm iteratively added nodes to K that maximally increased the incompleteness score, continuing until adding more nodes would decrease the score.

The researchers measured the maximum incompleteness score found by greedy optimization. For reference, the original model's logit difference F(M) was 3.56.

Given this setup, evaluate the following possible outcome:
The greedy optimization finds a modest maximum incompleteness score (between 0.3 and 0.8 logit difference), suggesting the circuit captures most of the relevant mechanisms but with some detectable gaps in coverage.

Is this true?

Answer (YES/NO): NO